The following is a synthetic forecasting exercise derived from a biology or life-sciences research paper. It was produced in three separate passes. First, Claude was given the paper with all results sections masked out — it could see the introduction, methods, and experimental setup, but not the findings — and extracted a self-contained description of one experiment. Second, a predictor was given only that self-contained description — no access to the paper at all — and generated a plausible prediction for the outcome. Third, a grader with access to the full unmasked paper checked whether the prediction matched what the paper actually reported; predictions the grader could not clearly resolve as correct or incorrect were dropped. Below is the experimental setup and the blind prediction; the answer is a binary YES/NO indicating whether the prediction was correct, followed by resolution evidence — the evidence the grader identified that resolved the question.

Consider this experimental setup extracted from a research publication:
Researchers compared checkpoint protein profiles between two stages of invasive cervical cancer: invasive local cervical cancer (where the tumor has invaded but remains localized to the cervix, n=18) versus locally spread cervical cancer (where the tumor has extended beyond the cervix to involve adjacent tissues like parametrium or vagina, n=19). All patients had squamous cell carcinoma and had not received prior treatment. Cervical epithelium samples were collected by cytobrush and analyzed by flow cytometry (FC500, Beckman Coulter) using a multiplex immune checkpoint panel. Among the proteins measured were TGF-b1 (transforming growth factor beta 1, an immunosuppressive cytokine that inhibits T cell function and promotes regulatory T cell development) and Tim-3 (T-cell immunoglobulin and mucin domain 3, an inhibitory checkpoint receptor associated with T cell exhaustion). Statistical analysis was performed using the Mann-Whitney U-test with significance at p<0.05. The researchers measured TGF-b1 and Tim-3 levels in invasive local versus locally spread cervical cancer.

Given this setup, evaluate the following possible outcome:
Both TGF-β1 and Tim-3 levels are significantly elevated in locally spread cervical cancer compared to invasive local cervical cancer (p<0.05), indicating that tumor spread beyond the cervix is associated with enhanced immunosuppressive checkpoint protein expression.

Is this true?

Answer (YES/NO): YES